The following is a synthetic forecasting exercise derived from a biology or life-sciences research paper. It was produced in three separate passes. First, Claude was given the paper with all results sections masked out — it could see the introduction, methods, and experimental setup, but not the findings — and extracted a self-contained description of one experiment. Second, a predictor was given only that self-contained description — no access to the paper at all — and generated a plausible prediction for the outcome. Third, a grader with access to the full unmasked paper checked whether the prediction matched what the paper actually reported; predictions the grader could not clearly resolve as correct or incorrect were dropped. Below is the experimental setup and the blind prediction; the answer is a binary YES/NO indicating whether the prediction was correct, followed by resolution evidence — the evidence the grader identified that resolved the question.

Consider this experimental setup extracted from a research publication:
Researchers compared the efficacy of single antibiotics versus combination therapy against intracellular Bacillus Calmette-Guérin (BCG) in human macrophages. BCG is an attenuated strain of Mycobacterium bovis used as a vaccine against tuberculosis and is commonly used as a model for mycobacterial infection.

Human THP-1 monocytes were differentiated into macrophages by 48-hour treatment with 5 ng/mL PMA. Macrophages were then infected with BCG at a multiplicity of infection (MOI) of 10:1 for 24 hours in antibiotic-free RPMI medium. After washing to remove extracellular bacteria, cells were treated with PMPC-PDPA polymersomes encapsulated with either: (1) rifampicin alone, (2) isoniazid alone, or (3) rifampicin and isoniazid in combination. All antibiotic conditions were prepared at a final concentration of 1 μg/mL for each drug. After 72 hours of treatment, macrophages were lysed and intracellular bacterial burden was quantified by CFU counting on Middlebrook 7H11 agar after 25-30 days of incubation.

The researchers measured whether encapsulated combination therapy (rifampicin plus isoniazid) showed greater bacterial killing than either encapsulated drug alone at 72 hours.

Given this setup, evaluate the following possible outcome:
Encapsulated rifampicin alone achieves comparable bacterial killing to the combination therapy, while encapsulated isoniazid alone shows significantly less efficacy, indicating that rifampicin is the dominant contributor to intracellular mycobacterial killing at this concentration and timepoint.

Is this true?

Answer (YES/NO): NO